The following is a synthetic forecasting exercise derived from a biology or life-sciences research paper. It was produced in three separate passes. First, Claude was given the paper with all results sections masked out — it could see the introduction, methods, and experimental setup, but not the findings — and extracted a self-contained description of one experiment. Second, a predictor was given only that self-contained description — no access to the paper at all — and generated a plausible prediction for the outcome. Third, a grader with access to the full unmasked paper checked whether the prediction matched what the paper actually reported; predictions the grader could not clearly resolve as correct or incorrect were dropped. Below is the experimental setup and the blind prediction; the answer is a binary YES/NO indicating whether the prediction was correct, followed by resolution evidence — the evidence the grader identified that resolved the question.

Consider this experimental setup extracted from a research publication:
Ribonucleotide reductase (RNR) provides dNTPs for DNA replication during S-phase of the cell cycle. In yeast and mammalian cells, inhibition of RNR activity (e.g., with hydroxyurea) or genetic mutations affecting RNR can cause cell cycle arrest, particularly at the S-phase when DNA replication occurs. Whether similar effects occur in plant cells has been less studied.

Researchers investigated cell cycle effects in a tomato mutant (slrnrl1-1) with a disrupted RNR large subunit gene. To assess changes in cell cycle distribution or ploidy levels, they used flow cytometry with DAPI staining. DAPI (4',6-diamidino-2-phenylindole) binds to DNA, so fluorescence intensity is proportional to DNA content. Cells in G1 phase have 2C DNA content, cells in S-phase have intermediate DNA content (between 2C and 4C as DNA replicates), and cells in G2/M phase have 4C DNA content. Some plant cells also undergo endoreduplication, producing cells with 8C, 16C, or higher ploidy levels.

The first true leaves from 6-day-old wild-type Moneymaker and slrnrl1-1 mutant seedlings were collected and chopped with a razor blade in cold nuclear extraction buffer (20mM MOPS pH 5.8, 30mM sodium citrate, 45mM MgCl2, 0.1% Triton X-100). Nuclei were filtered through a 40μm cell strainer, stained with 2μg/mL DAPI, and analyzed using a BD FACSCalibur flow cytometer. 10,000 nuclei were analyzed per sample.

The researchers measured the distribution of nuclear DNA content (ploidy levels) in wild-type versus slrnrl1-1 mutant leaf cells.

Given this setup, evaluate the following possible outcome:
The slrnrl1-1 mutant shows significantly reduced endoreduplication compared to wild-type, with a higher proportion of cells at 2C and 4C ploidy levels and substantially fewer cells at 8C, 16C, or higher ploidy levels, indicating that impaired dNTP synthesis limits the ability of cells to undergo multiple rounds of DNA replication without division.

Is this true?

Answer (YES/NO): NO